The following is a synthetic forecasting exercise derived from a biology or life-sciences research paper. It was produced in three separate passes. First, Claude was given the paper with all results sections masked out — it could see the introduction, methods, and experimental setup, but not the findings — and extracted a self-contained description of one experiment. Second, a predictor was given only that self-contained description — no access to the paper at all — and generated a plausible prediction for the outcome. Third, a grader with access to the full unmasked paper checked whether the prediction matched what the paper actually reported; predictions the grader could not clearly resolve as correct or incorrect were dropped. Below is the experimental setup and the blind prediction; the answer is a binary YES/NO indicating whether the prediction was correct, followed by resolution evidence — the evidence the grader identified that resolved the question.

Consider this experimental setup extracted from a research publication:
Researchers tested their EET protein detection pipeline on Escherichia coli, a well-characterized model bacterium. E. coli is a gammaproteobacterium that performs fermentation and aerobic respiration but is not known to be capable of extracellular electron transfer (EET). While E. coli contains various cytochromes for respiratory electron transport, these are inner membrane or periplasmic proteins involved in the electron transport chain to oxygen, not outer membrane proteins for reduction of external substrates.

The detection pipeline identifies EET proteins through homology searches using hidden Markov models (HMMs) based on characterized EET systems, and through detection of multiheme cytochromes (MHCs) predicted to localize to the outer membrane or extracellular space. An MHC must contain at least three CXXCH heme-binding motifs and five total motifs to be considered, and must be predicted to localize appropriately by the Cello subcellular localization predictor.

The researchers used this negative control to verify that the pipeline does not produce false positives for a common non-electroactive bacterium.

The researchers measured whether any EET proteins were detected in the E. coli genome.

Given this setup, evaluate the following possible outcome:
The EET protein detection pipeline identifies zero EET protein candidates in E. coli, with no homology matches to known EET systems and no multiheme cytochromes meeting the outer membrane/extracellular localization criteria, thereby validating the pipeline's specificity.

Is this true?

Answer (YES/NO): YES